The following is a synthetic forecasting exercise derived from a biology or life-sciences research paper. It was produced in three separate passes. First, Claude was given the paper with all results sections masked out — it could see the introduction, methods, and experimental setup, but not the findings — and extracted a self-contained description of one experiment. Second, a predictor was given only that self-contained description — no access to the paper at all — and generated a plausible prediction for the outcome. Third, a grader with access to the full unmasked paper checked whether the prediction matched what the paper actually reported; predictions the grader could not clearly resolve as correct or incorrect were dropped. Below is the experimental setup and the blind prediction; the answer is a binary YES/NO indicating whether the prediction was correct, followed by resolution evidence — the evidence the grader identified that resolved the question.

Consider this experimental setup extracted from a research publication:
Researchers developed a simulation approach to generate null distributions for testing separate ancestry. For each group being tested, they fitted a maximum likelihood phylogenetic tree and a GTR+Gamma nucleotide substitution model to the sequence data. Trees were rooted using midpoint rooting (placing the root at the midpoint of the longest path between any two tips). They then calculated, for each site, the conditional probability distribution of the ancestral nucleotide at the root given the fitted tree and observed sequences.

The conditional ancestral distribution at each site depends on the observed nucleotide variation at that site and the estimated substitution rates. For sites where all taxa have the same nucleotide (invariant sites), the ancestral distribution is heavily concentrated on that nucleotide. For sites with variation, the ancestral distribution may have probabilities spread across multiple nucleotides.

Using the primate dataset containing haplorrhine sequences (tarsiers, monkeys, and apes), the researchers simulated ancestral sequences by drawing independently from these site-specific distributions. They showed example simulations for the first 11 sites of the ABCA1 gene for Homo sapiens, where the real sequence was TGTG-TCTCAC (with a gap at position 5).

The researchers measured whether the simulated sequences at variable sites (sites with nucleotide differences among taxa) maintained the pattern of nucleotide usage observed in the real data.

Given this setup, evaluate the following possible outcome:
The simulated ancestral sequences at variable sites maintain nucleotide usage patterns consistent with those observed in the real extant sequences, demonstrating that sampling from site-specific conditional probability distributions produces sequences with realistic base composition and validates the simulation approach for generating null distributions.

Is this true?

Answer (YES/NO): YES